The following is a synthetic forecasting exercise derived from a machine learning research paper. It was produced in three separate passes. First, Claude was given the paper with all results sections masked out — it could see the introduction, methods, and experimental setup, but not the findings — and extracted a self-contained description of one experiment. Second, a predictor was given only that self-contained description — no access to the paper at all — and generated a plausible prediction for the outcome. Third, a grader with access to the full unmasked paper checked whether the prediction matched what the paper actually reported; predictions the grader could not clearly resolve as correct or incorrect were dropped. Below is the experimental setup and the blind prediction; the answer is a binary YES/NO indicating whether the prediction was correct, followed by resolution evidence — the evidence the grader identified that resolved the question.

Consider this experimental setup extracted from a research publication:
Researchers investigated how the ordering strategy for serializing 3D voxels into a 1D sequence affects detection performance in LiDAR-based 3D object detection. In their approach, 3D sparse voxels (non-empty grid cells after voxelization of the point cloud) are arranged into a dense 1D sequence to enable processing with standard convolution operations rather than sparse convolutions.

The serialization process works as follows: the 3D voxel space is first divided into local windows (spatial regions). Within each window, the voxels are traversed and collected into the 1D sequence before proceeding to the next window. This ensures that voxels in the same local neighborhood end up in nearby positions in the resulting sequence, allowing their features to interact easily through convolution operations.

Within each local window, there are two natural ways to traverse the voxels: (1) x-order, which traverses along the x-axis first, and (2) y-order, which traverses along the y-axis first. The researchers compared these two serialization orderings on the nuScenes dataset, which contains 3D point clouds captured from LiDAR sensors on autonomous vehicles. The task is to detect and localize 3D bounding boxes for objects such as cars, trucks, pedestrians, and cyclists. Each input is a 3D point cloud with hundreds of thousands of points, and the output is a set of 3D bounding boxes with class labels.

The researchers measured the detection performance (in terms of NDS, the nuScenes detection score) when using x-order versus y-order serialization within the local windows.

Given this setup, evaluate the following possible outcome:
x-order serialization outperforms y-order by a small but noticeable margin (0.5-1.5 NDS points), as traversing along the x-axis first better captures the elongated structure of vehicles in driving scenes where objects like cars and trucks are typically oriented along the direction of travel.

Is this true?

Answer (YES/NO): NO